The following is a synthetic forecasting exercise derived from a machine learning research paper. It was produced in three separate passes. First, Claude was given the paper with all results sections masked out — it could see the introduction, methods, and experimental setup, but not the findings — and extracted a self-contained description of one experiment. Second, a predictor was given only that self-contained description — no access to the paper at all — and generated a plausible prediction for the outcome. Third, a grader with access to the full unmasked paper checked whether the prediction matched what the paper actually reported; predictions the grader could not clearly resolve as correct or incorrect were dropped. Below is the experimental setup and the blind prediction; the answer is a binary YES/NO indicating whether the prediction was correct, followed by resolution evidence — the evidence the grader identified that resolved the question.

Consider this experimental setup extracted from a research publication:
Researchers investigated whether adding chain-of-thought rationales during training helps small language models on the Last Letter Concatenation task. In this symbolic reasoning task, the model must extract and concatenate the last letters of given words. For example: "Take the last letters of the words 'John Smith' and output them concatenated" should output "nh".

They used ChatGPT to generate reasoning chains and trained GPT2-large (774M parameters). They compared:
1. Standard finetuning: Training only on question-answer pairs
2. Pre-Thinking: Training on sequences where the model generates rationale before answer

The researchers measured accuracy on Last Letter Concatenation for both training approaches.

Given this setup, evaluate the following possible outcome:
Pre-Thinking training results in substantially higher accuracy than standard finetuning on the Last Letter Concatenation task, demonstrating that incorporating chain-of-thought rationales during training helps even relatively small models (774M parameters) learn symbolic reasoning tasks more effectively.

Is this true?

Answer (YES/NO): NO